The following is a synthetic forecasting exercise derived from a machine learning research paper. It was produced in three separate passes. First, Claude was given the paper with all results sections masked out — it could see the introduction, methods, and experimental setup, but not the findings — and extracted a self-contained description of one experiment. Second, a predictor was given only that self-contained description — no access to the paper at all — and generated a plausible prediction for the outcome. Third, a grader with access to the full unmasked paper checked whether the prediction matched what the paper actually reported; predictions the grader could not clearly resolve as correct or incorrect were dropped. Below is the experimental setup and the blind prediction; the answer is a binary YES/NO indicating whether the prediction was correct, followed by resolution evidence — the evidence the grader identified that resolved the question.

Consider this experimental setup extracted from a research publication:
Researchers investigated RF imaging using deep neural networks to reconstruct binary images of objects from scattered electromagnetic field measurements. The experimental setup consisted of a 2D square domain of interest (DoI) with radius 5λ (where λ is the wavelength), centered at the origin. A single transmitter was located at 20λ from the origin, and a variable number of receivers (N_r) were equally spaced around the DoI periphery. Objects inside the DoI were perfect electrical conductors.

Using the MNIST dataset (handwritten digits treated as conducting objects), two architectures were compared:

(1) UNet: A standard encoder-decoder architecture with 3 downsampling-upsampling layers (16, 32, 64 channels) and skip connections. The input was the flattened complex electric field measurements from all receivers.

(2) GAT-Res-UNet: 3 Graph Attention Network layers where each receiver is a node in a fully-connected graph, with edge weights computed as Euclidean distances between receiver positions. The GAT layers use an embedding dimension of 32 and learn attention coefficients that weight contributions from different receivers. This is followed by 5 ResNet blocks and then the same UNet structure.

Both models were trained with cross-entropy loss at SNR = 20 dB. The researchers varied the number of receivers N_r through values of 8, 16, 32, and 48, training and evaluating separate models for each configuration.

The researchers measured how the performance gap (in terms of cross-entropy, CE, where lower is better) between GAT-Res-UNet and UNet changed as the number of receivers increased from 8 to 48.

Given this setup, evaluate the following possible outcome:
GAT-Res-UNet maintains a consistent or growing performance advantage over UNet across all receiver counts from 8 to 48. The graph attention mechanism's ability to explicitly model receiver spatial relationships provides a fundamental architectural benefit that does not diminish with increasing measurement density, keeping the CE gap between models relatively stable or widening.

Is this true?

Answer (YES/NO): NO